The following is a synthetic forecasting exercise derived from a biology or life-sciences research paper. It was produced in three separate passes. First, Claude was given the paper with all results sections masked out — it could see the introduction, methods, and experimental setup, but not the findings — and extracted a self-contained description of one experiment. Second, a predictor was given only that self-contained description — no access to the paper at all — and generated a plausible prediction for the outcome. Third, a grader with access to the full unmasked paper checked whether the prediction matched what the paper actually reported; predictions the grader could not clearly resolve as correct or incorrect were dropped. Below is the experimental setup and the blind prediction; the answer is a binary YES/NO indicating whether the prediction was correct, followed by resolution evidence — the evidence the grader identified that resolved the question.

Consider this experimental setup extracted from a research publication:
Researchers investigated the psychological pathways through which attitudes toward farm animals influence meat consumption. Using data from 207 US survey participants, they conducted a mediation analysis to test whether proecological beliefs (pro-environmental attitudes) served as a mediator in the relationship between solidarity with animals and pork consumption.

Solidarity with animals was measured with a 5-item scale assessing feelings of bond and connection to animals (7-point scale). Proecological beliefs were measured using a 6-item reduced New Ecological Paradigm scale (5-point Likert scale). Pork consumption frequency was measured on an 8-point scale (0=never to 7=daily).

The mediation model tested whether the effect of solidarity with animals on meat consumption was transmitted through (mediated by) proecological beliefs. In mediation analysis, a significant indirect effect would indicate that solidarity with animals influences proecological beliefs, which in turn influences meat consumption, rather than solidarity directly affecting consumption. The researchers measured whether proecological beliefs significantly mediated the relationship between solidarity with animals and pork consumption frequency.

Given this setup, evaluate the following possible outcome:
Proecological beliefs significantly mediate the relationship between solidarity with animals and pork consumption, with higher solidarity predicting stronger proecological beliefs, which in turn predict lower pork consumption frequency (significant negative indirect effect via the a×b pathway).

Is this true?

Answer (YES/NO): YES